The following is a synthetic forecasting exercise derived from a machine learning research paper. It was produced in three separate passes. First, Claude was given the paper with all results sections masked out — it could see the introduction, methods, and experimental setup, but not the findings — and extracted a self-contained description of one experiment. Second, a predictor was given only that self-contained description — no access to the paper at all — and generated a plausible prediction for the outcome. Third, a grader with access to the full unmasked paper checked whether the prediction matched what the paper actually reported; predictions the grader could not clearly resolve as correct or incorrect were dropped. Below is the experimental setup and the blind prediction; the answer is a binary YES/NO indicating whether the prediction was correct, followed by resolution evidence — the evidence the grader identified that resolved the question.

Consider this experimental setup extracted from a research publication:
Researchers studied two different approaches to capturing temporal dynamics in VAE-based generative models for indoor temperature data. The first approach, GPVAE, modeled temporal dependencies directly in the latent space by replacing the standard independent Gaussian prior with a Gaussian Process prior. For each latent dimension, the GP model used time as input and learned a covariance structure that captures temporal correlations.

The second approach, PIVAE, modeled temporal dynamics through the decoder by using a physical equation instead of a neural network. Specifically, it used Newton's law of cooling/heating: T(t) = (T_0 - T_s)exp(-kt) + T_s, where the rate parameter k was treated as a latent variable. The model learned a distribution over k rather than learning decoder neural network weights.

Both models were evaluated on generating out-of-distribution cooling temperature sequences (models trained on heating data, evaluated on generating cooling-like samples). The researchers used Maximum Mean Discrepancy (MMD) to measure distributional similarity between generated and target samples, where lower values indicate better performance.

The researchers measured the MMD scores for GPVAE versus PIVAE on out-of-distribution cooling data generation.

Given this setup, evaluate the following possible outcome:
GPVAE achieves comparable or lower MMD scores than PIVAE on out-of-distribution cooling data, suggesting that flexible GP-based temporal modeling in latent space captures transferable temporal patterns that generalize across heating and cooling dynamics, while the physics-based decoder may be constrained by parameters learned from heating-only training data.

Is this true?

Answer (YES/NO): NO